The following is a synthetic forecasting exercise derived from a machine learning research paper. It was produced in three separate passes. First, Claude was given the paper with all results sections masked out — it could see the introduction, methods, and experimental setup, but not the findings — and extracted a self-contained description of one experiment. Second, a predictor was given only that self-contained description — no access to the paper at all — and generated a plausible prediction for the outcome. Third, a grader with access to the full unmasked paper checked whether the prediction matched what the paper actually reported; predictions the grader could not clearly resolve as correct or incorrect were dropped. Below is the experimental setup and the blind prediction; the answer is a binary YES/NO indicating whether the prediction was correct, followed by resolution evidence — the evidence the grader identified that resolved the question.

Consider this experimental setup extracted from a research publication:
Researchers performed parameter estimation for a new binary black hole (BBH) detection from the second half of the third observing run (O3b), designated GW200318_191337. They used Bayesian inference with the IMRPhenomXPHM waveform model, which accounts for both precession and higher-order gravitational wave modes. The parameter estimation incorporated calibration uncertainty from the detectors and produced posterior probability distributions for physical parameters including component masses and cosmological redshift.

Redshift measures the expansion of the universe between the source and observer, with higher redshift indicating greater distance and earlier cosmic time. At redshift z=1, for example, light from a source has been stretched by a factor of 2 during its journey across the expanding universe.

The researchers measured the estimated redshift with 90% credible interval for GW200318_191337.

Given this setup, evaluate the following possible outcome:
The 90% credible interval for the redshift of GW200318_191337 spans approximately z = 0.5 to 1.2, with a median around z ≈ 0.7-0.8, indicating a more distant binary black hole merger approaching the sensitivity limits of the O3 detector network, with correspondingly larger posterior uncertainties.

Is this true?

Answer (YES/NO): NO